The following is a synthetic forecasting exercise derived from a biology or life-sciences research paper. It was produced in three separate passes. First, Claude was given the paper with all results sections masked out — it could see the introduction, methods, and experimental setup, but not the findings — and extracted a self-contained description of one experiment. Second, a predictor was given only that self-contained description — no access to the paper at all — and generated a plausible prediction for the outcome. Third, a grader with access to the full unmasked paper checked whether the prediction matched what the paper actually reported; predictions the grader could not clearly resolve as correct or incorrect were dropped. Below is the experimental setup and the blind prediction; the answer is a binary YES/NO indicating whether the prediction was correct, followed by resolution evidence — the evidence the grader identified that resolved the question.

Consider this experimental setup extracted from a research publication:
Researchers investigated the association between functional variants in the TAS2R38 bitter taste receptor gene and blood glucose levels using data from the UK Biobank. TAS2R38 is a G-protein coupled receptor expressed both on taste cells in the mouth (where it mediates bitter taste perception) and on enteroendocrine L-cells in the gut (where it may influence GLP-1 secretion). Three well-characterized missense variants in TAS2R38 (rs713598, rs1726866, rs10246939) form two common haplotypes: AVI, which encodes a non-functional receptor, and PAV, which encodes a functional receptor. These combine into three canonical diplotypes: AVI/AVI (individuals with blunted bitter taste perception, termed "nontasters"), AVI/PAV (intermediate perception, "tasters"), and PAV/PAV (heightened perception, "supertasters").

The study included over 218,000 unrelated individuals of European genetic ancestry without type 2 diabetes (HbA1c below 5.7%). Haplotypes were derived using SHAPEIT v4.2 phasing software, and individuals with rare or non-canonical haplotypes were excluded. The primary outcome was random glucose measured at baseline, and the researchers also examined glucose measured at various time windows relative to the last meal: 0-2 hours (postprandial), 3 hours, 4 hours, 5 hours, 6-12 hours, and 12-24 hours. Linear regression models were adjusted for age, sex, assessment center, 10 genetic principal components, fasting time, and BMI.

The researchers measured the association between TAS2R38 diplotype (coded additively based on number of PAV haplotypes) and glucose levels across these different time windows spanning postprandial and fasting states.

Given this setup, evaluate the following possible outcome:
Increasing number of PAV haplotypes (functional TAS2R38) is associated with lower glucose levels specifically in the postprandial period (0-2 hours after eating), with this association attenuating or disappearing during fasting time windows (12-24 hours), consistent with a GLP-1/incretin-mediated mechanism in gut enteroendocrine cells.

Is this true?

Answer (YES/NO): YES